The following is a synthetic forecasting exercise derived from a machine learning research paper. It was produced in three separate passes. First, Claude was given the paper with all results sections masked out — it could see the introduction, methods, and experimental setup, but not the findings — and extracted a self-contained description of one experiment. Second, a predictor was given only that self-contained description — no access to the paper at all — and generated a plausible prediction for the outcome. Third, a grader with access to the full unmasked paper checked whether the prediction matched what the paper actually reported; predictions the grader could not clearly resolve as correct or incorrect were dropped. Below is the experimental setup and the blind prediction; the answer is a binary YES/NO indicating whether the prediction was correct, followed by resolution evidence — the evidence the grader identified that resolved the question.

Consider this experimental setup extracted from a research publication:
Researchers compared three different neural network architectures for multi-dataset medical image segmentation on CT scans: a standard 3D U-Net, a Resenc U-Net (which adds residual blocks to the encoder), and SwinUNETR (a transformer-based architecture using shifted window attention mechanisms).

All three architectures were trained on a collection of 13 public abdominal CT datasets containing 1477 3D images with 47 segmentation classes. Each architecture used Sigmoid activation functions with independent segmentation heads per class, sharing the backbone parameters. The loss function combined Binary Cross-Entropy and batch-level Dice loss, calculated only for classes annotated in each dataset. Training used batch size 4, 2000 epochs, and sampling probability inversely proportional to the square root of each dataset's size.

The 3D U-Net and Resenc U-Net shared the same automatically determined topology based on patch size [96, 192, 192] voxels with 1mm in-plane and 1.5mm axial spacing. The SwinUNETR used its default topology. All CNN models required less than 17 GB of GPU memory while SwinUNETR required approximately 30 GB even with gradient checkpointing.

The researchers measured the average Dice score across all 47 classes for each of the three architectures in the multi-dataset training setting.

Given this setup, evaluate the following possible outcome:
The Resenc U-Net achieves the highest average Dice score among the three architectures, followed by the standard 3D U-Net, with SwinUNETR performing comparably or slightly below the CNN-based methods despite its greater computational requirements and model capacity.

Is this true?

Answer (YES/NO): NO